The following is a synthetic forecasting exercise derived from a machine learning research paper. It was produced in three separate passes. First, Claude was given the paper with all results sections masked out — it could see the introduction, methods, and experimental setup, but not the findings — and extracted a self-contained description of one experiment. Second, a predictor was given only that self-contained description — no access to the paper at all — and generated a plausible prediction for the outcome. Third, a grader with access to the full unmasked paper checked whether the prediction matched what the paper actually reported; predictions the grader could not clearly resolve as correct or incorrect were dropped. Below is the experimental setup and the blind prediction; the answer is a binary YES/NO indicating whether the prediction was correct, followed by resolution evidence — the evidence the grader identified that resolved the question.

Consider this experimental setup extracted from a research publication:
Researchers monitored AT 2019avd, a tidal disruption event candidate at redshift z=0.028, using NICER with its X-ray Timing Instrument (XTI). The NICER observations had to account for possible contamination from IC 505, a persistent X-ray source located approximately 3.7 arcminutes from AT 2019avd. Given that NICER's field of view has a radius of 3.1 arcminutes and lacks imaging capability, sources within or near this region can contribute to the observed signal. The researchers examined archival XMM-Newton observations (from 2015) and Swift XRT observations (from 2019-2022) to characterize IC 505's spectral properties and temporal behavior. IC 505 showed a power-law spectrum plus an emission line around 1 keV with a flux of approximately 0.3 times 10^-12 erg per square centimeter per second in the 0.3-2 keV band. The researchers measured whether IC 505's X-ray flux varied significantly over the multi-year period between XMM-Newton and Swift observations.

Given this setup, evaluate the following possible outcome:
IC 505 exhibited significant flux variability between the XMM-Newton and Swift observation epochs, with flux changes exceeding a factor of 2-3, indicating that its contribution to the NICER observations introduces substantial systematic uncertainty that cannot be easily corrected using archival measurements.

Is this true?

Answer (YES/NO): NO